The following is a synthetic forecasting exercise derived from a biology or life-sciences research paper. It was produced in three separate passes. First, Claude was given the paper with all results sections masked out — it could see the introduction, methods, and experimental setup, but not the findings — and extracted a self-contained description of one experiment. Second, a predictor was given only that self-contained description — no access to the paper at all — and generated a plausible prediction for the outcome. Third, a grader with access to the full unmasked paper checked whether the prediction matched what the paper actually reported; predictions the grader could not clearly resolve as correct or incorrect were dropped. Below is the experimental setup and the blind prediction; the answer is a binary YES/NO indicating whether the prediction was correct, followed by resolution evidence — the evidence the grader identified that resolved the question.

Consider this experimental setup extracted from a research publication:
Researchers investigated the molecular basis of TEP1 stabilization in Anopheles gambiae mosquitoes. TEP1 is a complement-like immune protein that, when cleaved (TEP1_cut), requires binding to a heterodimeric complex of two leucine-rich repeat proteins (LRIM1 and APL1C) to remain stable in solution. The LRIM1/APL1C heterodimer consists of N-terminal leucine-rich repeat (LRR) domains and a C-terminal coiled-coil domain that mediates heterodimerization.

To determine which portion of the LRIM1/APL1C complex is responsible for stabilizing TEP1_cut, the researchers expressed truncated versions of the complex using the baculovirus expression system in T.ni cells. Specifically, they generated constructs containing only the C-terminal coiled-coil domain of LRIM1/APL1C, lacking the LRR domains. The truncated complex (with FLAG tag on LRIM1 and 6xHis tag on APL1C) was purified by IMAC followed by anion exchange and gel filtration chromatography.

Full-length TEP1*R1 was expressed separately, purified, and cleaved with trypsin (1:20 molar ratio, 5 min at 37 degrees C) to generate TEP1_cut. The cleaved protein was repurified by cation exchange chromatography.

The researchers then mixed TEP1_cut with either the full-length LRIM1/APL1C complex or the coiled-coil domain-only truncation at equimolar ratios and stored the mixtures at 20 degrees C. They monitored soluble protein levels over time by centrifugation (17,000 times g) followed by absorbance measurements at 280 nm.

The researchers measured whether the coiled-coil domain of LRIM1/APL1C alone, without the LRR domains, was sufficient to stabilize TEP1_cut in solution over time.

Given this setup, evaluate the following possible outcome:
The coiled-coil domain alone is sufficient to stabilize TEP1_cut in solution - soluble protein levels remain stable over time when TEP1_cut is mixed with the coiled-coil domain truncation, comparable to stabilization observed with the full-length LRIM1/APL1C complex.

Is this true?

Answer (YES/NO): YES